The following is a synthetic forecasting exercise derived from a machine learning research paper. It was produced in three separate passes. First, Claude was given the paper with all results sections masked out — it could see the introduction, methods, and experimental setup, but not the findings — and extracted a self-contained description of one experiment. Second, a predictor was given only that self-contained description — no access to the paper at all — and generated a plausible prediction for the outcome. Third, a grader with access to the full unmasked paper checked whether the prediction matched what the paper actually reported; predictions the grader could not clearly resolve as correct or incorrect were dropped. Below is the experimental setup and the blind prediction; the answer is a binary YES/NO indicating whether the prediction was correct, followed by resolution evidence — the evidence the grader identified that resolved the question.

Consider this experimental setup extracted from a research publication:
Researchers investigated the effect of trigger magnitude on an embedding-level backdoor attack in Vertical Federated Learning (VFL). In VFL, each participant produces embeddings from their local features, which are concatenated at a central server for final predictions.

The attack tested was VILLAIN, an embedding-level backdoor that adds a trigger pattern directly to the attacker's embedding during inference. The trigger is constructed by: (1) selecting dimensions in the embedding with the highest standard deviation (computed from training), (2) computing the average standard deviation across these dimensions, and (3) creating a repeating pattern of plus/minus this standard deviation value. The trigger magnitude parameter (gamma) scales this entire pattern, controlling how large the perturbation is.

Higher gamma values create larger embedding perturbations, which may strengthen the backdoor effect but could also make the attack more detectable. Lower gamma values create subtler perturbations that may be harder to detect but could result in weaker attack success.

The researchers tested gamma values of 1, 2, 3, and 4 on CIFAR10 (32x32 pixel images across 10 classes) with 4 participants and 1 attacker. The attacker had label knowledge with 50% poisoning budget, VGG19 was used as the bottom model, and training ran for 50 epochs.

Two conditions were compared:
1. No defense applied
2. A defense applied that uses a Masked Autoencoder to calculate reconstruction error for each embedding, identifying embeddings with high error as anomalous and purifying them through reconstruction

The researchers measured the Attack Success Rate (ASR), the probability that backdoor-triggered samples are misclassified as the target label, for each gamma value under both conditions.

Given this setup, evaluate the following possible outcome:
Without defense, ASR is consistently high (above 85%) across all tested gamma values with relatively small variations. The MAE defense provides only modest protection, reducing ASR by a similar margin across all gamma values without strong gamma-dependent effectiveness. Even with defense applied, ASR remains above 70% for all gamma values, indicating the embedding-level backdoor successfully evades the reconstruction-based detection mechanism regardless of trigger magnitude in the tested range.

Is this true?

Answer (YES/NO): NO